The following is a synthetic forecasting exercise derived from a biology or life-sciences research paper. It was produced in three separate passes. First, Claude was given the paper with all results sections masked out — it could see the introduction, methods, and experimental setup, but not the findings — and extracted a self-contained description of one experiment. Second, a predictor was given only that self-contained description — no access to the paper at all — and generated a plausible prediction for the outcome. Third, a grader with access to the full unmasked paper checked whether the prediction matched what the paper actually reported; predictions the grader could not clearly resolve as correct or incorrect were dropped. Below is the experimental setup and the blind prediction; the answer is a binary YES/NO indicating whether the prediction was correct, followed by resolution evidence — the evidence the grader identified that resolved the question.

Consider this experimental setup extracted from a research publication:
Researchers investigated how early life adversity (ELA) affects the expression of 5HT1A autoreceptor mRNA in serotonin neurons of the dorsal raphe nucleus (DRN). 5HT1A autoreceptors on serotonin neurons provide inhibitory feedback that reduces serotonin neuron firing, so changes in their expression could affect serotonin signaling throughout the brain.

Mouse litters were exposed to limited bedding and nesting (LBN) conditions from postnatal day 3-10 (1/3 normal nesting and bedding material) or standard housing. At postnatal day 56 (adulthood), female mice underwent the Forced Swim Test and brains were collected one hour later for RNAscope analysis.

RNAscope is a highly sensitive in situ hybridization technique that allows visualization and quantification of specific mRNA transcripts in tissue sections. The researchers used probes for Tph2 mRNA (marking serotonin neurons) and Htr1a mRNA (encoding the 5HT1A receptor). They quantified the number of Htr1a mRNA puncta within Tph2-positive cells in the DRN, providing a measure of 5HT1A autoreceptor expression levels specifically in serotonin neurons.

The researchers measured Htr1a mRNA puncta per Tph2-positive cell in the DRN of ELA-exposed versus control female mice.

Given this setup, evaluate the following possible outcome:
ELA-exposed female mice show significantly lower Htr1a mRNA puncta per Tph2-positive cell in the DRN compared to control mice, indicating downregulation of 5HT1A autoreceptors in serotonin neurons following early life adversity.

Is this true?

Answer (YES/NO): NO